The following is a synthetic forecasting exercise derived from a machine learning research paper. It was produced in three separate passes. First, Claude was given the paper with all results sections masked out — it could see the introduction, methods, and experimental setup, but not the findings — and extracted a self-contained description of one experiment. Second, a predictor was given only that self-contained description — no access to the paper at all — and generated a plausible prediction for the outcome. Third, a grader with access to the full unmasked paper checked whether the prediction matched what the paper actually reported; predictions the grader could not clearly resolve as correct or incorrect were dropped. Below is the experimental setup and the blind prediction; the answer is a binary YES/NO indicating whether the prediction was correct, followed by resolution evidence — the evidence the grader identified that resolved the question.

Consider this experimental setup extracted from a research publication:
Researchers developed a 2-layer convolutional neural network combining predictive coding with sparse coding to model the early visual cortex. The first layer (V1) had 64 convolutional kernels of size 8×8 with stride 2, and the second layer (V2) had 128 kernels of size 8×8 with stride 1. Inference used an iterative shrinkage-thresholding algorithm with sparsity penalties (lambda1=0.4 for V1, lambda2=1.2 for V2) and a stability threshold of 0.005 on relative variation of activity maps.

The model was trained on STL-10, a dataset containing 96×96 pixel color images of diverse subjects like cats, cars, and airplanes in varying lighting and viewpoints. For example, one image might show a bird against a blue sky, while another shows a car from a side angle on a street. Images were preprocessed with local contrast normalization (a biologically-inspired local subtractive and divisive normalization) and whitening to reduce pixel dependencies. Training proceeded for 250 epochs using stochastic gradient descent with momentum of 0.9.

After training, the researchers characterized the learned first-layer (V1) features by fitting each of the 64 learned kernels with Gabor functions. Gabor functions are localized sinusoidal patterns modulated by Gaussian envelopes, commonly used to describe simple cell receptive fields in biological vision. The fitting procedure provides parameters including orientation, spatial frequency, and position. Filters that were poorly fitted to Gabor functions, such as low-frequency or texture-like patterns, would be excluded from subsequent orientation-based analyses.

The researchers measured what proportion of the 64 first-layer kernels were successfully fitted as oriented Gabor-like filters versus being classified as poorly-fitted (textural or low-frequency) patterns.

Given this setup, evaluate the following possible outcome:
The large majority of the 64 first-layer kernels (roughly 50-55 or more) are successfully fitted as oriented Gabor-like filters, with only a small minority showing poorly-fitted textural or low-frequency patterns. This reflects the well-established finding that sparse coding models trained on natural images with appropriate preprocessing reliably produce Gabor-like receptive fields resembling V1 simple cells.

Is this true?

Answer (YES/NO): YES